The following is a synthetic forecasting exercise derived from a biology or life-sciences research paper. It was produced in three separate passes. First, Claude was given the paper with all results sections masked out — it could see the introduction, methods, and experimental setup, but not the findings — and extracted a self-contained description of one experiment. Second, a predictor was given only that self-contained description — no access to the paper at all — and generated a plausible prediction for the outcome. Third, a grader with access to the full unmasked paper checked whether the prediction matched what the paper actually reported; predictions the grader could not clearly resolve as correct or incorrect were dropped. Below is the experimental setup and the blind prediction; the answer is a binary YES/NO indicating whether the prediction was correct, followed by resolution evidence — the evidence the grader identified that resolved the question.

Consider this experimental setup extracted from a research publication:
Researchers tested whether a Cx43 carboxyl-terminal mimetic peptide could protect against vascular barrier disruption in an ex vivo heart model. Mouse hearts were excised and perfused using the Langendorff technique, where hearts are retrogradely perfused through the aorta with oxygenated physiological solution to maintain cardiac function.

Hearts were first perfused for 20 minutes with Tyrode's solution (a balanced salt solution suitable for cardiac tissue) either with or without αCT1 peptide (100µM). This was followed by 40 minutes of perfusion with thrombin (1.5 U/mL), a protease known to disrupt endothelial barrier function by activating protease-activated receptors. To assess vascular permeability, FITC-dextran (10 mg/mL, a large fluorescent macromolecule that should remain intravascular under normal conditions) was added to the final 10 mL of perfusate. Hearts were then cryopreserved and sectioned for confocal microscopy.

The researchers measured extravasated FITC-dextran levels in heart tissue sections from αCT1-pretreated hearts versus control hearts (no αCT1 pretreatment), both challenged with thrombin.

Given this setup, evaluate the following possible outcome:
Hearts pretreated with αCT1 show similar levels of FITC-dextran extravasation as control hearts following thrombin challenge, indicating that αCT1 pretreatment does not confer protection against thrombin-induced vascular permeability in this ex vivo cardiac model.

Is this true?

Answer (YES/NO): NO